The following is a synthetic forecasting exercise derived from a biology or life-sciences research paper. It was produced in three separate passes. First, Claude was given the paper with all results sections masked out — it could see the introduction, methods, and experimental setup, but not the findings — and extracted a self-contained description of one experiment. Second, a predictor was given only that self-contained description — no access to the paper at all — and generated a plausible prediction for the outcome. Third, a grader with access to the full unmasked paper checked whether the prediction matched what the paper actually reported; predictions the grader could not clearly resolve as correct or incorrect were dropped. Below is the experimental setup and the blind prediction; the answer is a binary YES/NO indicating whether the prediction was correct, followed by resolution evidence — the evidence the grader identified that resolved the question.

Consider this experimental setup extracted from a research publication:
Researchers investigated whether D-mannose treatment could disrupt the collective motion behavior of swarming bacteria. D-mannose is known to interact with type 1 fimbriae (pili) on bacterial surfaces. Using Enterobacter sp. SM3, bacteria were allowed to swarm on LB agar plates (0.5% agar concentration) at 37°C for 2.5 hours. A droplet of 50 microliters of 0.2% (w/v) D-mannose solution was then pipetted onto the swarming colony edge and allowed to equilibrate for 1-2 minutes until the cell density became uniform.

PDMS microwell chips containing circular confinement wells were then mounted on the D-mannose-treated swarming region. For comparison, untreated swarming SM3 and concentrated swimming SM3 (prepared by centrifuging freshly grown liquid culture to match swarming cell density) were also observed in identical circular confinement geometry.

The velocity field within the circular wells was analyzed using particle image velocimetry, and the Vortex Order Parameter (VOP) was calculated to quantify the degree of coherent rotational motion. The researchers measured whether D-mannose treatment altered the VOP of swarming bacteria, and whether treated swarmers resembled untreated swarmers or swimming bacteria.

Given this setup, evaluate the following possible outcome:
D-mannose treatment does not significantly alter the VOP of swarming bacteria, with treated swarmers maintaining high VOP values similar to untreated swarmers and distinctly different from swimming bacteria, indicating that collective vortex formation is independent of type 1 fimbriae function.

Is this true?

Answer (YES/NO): YES